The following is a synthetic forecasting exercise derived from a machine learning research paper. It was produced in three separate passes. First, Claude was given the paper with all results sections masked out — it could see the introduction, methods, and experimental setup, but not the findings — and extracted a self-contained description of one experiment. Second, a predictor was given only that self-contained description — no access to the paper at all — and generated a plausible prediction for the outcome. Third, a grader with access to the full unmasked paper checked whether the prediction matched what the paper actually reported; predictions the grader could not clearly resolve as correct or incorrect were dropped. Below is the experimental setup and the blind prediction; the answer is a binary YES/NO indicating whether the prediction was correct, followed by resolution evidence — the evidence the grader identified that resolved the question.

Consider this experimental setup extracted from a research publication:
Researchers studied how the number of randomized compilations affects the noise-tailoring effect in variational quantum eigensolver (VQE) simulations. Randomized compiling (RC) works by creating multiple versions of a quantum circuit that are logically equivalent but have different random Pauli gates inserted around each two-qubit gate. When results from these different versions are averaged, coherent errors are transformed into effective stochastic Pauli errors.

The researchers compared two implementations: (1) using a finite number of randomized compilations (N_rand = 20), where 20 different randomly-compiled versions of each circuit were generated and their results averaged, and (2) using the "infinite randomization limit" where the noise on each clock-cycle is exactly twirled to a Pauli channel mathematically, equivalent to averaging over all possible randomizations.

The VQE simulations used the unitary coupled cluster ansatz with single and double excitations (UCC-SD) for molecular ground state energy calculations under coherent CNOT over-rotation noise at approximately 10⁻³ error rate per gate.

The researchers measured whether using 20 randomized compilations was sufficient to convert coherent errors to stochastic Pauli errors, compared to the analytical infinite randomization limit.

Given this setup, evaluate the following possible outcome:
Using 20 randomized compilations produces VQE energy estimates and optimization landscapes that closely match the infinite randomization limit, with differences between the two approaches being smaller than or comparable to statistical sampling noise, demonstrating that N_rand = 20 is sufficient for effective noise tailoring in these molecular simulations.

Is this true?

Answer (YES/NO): NO